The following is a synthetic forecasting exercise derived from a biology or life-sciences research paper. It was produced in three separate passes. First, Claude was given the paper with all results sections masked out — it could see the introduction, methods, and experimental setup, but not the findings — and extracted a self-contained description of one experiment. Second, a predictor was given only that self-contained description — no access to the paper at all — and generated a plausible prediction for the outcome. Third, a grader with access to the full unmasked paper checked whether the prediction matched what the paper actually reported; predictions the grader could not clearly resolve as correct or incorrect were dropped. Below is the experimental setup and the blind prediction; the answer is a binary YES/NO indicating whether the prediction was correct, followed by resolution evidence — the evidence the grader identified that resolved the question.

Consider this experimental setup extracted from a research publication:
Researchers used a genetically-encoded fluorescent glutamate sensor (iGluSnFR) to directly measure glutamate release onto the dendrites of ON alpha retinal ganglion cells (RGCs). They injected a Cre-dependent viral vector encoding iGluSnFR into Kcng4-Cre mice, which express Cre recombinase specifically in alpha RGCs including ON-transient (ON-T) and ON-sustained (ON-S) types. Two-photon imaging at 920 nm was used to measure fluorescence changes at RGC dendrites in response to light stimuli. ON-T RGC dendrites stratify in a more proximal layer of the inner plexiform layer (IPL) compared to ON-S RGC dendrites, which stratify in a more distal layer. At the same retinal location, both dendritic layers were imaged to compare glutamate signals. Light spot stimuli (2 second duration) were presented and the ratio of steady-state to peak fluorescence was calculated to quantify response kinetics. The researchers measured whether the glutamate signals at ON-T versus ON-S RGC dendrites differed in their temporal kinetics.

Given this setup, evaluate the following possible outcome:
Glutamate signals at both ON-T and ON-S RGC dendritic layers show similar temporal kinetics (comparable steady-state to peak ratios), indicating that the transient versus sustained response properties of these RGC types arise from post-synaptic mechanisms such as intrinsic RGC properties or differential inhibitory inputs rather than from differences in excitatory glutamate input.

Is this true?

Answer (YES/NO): NO